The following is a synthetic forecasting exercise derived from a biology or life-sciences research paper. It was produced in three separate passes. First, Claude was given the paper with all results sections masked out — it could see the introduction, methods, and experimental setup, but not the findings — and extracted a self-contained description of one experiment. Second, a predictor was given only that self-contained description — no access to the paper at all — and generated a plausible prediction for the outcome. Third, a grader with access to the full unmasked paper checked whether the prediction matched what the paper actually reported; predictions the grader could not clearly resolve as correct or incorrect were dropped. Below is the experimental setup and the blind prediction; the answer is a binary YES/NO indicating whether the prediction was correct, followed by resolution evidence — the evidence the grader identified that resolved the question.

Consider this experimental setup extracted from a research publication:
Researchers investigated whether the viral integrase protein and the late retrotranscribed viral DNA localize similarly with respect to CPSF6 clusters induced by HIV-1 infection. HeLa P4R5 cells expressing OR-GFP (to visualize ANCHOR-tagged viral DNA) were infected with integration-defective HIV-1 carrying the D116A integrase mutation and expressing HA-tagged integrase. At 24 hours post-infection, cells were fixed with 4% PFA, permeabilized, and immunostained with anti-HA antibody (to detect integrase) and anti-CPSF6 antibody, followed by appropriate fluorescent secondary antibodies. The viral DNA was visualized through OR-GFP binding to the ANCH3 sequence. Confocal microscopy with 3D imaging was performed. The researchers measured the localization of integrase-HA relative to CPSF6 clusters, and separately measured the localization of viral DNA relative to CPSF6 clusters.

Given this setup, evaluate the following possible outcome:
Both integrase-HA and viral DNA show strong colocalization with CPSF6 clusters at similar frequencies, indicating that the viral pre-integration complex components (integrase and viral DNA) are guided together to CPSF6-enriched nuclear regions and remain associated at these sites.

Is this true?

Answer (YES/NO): NO